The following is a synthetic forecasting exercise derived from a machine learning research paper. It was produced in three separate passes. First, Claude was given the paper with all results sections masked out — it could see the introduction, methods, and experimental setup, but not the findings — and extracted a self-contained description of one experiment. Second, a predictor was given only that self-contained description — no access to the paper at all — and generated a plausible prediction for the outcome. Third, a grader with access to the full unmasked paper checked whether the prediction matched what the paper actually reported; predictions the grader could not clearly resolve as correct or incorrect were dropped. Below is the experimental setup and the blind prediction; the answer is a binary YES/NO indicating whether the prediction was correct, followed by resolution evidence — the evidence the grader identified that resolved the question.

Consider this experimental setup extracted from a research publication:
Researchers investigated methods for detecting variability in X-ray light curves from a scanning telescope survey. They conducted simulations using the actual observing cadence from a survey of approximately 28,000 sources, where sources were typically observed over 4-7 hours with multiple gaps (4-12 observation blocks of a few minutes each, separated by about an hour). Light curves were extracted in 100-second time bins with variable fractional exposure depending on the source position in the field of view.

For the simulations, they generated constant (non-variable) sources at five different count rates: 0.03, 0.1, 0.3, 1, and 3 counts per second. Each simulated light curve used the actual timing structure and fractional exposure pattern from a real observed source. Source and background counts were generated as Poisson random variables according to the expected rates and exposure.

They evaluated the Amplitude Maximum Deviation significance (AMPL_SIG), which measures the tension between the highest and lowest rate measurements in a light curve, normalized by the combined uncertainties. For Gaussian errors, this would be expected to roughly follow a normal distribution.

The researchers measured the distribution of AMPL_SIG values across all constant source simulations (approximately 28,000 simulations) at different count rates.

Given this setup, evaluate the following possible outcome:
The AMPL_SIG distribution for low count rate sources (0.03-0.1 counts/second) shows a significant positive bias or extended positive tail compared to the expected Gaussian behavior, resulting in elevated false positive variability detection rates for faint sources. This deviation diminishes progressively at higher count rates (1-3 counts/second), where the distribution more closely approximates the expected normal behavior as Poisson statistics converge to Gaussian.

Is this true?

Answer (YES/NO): NO